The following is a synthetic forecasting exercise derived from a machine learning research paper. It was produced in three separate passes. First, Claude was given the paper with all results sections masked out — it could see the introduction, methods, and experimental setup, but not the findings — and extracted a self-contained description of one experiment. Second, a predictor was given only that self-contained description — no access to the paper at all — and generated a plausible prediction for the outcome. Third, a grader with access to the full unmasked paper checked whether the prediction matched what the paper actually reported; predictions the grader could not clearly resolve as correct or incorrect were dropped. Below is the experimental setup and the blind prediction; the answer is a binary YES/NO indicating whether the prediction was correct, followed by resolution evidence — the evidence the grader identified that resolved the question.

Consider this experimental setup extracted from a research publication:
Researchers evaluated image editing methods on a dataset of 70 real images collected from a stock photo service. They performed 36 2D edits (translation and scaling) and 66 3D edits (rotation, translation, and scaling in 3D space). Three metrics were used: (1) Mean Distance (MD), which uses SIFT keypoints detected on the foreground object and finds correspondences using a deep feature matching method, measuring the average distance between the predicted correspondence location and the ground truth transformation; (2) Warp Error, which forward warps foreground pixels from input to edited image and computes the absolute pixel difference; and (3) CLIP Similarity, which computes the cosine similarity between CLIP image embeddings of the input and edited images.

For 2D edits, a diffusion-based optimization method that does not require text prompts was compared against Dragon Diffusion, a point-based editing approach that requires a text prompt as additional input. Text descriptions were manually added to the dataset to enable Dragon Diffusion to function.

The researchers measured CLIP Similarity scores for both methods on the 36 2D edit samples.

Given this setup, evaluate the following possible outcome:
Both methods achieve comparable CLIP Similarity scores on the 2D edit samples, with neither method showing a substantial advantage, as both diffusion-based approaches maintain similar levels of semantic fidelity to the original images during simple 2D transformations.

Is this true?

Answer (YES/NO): NO